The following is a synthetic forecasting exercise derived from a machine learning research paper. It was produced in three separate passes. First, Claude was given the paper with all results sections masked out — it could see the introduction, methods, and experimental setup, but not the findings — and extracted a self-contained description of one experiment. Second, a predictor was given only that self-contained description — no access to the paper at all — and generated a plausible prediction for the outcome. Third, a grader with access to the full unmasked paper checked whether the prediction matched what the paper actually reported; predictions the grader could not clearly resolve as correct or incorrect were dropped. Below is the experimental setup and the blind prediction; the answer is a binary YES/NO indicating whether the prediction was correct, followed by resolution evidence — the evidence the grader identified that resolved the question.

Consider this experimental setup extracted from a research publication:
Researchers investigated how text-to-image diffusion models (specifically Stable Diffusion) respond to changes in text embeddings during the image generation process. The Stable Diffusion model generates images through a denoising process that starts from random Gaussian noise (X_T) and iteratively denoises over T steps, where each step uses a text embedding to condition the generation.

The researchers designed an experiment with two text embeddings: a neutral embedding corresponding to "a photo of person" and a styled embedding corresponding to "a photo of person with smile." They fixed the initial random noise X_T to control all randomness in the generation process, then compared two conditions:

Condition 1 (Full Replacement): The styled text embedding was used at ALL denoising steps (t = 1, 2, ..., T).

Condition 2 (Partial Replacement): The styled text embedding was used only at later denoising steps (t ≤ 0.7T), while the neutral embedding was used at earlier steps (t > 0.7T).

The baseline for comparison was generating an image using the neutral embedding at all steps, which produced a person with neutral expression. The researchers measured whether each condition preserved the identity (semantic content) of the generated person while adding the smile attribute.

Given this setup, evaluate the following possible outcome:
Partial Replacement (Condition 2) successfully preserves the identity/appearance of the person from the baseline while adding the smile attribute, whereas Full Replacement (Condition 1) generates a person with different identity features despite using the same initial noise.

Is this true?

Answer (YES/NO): YES